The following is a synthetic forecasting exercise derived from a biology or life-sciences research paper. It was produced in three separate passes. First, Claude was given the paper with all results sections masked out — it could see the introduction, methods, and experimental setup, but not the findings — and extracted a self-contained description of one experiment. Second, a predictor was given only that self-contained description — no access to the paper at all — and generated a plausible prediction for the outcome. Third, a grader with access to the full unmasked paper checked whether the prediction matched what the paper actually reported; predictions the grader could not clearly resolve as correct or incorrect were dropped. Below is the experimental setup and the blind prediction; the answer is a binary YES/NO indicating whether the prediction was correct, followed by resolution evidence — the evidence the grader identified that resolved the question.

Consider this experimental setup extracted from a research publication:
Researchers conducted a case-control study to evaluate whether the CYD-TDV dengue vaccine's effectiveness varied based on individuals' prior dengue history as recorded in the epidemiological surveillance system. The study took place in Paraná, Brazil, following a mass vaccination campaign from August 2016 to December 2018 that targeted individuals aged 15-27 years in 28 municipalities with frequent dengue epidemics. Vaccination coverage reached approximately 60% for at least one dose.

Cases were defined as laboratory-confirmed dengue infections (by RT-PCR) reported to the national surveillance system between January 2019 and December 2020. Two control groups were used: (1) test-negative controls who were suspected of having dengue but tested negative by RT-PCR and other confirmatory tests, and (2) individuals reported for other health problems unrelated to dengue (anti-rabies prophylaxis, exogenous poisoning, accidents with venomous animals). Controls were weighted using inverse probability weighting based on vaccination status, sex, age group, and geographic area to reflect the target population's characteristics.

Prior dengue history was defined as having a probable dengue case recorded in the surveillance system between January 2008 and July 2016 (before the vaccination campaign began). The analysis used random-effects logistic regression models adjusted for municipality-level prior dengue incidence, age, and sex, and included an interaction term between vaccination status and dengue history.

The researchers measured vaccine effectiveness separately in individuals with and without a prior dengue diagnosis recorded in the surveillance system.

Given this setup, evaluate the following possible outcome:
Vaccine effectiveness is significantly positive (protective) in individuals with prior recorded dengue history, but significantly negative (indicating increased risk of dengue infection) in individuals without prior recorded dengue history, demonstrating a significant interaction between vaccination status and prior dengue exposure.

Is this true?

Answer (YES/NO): NO